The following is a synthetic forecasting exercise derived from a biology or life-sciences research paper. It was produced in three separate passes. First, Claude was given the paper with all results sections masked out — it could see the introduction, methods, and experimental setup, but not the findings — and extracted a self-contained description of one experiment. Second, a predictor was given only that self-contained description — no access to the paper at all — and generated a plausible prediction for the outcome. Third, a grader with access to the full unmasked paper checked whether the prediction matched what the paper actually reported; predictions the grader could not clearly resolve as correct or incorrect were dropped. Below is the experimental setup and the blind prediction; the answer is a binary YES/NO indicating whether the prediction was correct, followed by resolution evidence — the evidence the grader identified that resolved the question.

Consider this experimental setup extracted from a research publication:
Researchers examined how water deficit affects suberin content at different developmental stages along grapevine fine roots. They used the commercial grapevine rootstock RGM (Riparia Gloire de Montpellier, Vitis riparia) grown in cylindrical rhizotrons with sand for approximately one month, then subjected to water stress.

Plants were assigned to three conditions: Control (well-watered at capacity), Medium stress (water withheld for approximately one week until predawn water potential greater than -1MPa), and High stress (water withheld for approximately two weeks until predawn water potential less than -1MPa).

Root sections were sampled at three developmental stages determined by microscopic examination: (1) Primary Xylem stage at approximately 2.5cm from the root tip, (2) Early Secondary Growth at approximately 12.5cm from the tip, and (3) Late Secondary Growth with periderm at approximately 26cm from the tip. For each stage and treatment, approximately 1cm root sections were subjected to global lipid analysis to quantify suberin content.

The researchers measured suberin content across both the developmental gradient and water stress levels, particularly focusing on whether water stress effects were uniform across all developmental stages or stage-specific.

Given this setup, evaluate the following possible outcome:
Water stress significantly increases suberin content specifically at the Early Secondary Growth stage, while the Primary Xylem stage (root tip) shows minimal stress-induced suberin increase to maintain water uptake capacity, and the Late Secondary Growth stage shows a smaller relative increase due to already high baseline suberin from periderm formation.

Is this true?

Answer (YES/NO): NO